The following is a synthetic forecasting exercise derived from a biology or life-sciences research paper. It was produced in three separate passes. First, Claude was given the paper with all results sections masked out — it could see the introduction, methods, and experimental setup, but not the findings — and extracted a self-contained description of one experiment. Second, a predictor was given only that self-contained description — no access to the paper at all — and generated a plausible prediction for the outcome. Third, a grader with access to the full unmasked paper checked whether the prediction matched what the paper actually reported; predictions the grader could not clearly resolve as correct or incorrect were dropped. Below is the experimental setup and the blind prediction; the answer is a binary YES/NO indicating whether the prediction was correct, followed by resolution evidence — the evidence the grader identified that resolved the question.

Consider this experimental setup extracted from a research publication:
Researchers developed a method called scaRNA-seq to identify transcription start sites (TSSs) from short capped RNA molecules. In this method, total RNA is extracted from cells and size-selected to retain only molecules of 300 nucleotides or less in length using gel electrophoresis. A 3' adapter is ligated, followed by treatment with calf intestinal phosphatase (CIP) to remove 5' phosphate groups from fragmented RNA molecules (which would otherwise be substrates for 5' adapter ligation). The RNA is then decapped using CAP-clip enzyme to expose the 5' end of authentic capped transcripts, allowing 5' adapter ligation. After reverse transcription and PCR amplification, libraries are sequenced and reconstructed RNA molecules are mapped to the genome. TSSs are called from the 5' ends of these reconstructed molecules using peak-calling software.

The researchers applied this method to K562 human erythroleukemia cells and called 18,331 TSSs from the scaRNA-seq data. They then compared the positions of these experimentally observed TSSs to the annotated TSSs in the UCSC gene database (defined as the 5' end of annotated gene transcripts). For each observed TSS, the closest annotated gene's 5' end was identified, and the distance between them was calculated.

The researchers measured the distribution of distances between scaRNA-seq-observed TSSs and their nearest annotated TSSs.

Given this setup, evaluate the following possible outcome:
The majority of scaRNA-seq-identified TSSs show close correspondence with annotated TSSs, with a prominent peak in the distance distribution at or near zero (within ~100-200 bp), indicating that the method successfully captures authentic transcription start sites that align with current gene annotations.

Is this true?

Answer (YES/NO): NO